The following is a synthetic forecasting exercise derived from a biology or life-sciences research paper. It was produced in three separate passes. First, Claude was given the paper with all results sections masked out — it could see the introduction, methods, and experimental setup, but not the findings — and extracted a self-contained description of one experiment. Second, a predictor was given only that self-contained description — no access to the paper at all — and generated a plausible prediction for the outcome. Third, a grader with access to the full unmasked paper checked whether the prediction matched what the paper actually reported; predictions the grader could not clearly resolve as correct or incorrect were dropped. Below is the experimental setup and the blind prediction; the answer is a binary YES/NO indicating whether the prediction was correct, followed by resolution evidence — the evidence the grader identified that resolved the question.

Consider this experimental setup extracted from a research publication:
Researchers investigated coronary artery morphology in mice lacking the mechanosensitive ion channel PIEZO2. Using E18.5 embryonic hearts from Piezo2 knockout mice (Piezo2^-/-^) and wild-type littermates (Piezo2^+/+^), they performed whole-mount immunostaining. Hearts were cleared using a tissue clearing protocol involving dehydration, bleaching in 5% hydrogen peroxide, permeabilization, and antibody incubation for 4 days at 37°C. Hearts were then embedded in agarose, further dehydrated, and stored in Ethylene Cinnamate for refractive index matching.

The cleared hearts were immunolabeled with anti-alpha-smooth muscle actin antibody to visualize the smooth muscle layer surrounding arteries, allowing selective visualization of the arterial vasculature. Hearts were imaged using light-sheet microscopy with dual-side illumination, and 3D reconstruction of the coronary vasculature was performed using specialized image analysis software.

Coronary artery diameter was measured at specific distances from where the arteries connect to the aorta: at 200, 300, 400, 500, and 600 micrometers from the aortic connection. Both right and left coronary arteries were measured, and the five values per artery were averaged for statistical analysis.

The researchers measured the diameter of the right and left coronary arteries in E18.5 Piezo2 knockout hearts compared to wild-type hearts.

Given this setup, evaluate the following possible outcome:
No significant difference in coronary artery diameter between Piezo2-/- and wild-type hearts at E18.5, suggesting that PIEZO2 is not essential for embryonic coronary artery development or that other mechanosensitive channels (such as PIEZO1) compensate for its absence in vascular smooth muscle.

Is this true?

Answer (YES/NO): NO